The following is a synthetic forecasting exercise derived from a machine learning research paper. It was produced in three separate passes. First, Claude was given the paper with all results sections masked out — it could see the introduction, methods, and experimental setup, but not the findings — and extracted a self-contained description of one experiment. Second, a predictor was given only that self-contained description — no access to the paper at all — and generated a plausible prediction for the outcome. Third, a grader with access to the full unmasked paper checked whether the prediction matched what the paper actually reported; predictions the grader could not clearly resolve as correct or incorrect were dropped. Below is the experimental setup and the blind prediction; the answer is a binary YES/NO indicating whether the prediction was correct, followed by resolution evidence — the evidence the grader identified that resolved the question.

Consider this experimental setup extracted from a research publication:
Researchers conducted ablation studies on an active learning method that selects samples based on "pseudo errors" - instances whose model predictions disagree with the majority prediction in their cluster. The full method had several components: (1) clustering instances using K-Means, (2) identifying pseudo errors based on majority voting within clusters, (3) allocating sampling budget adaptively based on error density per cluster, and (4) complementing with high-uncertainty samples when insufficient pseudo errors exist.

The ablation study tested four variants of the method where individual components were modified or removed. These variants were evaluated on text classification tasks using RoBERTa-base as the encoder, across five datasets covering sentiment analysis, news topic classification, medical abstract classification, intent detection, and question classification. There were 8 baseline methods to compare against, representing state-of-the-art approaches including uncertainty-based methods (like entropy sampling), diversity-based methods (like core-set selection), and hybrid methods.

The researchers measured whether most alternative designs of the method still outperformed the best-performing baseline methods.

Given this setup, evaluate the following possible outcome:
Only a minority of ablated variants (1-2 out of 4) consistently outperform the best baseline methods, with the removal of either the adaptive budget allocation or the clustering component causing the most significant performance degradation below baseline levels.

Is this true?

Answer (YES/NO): NO